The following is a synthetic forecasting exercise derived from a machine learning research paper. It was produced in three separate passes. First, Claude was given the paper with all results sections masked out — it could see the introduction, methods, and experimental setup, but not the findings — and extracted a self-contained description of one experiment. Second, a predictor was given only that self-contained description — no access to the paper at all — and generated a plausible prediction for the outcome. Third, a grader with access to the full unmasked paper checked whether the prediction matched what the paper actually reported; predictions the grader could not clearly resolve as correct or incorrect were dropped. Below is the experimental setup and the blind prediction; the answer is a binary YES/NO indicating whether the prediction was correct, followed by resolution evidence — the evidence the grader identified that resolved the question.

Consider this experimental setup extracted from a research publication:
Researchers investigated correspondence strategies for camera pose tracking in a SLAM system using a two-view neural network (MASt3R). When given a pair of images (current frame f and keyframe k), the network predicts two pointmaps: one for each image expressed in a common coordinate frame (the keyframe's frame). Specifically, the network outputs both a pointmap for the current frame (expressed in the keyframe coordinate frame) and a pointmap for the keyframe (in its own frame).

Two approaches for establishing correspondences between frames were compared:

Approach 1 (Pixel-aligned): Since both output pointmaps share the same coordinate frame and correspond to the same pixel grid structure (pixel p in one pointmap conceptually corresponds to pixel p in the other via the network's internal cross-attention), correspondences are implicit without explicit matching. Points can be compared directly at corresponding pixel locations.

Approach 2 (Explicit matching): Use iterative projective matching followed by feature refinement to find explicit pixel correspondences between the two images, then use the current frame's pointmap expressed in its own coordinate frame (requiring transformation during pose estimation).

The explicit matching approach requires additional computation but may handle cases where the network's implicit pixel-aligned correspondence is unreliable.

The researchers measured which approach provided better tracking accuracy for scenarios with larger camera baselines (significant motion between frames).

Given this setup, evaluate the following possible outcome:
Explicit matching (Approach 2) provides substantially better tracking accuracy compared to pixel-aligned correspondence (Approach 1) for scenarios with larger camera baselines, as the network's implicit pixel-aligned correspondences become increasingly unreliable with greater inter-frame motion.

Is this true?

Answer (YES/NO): YES